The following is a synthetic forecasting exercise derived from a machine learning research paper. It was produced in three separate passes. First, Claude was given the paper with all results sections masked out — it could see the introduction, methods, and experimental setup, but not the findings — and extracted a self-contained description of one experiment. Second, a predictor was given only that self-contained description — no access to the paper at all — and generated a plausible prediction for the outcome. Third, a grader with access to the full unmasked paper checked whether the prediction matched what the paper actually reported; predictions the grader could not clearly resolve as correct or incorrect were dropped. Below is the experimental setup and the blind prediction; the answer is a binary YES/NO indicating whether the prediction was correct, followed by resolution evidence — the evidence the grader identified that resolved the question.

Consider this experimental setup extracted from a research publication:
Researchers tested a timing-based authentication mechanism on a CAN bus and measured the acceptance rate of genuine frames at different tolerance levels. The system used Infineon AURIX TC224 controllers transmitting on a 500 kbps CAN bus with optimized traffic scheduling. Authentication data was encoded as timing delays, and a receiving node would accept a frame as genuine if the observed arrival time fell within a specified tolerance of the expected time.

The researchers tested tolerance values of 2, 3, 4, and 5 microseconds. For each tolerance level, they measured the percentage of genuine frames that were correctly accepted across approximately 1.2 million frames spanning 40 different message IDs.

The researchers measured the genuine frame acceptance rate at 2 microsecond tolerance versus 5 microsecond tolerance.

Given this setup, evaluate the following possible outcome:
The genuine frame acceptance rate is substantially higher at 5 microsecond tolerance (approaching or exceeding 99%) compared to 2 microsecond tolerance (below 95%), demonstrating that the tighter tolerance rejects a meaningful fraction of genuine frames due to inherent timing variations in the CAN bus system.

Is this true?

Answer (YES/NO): YES